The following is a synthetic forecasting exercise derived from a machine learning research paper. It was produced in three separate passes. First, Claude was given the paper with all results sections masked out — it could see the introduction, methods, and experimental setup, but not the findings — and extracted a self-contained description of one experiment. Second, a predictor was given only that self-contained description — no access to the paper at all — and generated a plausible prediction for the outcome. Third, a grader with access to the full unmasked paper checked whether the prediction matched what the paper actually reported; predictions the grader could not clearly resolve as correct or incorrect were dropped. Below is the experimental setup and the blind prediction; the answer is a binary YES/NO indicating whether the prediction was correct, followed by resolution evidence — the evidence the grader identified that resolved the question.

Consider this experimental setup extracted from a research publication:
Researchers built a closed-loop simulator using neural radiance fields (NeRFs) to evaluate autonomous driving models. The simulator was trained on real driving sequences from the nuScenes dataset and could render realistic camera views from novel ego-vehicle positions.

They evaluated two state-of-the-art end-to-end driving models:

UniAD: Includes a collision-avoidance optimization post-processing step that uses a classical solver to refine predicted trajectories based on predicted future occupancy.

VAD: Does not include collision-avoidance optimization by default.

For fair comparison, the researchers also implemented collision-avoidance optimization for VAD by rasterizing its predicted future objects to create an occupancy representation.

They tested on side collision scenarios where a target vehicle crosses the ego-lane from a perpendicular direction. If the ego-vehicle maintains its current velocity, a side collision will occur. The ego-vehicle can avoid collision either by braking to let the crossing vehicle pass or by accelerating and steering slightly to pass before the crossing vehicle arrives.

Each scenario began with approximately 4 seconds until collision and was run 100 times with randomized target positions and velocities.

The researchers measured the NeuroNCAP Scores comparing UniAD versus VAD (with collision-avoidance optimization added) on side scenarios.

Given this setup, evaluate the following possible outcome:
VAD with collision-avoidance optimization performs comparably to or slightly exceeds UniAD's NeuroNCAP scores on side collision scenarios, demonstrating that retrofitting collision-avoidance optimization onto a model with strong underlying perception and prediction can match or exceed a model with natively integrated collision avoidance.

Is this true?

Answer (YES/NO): NO